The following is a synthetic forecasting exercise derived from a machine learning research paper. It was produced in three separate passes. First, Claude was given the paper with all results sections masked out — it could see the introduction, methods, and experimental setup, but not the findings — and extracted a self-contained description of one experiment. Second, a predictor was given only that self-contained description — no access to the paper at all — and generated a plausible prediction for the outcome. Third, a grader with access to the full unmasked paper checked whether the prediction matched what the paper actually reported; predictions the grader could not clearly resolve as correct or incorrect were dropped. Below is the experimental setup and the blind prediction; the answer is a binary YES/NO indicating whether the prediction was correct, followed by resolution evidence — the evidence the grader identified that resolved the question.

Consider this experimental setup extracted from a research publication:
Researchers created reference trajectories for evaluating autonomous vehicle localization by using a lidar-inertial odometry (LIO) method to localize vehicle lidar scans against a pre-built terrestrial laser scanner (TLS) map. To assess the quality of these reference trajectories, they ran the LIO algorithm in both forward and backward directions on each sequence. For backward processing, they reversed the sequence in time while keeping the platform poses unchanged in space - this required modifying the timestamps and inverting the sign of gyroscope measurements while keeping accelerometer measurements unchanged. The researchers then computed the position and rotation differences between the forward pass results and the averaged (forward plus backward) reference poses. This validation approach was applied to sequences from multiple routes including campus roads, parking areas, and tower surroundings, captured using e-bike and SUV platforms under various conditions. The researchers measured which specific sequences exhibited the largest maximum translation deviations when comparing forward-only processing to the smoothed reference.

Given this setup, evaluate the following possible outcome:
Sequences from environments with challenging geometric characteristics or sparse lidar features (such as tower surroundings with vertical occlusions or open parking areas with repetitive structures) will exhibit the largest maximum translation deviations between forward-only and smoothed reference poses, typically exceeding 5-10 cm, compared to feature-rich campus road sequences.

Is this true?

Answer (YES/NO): NO